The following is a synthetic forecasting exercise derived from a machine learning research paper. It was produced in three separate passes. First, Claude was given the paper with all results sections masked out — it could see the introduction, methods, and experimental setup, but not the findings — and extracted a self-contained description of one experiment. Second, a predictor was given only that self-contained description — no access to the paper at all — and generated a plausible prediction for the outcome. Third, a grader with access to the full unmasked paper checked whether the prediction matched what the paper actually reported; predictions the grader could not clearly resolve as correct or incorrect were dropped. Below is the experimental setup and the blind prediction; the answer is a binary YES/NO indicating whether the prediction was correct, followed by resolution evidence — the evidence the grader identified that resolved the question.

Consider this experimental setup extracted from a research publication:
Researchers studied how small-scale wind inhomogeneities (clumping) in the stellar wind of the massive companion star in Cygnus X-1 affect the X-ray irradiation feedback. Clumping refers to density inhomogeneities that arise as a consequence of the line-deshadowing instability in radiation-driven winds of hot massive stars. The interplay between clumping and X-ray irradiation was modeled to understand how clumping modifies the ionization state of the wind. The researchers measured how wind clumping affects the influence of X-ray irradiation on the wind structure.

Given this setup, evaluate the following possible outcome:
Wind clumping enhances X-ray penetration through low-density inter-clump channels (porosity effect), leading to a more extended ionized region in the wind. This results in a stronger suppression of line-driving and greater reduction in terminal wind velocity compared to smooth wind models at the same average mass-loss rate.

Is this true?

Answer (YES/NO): NO